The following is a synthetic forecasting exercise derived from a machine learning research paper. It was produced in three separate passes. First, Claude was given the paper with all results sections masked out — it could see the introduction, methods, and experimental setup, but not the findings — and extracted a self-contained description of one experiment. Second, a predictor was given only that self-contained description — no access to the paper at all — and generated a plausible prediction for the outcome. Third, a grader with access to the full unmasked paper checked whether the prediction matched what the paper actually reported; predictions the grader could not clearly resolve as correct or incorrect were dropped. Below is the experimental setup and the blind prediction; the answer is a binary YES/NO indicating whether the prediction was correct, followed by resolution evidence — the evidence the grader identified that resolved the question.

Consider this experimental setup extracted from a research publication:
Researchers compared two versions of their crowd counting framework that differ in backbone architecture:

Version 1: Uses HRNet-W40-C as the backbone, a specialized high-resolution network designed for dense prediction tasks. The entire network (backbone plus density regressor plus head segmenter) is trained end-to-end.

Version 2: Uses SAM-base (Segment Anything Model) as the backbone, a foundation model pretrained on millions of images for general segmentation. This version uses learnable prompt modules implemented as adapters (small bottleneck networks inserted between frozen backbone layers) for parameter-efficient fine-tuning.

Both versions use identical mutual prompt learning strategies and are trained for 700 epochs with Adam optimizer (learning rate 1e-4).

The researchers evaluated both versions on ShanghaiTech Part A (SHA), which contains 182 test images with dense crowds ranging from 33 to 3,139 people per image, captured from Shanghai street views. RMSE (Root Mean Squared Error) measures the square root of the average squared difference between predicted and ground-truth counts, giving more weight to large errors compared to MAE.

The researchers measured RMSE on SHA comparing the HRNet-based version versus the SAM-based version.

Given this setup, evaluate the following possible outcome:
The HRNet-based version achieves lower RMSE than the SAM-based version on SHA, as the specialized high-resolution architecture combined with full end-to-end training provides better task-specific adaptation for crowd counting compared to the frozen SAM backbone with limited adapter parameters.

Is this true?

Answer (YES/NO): NO